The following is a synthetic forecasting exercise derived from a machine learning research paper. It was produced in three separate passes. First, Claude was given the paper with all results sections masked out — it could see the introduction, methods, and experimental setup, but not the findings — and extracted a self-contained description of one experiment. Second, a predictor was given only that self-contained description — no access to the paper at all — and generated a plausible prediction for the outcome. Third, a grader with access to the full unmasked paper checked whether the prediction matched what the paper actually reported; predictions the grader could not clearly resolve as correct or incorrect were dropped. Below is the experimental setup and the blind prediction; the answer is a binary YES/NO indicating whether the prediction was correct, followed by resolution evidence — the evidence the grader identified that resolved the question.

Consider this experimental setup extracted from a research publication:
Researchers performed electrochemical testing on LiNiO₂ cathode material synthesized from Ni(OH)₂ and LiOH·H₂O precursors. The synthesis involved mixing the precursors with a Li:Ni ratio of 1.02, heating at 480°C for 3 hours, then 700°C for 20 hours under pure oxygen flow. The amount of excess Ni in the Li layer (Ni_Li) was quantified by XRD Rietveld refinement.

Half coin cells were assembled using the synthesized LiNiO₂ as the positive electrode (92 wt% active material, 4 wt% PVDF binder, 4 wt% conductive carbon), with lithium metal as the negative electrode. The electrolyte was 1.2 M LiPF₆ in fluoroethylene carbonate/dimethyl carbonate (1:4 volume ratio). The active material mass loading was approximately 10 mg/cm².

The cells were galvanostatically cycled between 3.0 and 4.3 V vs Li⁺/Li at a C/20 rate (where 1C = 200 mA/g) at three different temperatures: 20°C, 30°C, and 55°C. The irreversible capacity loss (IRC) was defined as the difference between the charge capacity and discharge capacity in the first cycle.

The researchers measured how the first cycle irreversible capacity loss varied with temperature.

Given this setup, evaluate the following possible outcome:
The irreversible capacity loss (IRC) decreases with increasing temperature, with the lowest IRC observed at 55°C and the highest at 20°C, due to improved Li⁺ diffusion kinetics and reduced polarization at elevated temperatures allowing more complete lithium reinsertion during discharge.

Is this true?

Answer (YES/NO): YES